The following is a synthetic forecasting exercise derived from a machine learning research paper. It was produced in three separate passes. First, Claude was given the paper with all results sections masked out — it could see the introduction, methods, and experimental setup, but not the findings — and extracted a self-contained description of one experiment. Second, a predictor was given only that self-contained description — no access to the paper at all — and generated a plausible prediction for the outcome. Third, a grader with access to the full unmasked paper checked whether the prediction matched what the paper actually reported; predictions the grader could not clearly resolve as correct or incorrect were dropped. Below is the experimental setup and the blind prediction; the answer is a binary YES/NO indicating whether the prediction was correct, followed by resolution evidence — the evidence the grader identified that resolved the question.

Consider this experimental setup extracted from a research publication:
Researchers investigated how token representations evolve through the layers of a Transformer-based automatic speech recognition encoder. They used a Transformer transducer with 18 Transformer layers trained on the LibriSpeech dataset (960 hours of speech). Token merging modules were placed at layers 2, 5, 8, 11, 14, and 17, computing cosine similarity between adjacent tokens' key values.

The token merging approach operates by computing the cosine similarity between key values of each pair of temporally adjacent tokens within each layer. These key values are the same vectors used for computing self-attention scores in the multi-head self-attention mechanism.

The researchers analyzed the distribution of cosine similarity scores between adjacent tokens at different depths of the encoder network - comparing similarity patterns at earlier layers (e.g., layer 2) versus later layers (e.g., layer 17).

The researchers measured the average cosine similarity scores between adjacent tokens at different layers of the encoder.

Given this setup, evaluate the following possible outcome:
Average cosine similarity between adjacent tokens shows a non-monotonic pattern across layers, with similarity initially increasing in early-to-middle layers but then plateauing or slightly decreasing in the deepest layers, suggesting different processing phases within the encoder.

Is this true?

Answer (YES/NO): NO